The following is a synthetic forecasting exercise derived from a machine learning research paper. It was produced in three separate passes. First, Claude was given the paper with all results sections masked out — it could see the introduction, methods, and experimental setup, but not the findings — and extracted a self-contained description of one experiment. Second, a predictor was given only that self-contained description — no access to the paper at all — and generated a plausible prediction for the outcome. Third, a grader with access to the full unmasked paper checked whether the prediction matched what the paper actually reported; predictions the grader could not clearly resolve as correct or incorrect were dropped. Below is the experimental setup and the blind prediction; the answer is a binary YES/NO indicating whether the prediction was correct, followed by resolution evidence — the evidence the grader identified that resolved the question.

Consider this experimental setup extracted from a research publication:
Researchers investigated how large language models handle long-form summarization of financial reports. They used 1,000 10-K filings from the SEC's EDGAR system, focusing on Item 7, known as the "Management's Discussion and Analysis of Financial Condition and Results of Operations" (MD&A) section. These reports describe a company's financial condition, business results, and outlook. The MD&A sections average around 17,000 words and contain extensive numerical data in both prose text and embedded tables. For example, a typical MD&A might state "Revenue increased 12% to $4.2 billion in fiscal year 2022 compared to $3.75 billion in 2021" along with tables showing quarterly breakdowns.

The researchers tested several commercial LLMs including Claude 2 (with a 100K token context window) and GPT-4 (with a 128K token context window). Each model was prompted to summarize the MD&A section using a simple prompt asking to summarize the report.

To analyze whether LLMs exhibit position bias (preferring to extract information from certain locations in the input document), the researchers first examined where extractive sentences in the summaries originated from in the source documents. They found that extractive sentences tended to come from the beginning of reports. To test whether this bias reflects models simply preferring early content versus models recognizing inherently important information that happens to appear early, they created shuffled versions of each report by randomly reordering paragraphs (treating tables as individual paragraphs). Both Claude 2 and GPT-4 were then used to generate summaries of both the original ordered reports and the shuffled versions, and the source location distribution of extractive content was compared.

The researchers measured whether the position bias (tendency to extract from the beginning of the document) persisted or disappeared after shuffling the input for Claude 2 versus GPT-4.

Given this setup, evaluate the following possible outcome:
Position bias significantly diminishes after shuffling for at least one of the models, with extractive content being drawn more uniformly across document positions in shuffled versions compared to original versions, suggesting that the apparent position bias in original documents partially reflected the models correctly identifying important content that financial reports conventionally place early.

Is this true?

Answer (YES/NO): YES